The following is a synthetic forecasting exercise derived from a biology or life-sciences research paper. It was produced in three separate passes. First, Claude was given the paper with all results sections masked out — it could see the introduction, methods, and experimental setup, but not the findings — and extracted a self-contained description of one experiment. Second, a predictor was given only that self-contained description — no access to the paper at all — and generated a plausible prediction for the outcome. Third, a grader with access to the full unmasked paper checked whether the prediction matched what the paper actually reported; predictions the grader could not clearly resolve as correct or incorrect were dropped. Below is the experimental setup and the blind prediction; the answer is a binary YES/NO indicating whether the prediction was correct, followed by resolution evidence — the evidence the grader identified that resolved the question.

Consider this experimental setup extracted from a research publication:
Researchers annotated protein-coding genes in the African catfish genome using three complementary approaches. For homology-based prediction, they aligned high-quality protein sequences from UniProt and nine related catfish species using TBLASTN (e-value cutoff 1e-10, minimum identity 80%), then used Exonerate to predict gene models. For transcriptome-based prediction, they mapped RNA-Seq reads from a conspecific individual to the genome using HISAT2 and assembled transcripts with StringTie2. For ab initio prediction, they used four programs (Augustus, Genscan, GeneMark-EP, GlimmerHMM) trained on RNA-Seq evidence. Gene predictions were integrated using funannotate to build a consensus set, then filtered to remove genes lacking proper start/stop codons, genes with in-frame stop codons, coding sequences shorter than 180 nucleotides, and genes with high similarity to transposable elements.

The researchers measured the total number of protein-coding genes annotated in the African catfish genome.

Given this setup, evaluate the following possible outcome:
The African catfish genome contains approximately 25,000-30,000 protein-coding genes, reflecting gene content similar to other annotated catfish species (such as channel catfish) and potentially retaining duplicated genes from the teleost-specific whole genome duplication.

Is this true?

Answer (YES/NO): YES